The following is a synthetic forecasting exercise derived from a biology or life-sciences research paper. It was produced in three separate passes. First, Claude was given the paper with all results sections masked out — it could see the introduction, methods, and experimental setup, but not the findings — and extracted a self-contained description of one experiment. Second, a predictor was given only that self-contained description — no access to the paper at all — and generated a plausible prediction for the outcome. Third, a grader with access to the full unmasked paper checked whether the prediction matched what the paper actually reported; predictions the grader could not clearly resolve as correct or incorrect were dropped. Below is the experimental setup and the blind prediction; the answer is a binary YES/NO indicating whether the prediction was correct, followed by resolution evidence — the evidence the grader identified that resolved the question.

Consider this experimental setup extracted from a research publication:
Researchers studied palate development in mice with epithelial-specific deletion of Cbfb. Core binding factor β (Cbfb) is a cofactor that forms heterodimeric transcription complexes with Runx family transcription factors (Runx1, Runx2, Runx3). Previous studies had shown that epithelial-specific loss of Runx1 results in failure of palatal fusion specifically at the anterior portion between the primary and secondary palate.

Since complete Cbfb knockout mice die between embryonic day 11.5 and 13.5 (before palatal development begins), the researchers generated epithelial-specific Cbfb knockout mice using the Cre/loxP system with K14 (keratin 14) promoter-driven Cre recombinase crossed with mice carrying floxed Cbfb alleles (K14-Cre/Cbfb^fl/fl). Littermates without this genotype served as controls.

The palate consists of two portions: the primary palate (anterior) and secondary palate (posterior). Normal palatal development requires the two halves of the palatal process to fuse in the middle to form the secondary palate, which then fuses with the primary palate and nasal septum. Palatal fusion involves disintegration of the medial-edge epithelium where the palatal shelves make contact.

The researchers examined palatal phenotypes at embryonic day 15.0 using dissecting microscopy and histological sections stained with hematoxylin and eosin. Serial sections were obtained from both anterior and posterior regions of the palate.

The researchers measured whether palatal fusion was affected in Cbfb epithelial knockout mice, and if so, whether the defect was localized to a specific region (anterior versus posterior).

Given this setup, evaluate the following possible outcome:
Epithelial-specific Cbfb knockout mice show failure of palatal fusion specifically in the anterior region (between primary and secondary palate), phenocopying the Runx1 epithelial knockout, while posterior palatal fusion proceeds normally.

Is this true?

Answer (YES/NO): YES